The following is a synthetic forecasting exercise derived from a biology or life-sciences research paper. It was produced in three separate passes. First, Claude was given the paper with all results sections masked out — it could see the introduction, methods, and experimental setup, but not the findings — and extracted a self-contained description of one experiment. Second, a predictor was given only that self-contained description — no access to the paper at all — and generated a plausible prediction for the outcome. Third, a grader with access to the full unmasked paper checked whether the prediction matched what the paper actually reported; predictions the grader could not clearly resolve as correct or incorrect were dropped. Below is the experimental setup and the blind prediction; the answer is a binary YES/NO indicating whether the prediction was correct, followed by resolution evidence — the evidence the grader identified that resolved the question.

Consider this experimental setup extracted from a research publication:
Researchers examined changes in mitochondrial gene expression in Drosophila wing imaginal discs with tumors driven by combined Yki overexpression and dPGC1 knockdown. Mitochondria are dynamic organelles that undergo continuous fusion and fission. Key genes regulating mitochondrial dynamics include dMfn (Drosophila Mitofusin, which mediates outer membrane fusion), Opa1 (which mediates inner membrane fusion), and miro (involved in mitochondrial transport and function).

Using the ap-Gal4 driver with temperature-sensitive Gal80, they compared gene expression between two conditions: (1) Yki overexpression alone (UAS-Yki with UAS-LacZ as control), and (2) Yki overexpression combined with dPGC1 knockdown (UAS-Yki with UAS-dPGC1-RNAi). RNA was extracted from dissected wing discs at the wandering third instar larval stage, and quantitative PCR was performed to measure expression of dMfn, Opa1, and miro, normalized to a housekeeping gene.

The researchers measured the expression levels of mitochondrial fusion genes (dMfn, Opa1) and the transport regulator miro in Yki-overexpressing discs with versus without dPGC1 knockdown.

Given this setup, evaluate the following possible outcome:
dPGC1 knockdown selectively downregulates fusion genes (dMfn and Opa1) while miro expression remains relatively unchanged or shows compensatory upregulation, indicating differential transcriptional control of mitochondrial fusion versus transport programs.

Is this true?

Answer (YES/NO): NO